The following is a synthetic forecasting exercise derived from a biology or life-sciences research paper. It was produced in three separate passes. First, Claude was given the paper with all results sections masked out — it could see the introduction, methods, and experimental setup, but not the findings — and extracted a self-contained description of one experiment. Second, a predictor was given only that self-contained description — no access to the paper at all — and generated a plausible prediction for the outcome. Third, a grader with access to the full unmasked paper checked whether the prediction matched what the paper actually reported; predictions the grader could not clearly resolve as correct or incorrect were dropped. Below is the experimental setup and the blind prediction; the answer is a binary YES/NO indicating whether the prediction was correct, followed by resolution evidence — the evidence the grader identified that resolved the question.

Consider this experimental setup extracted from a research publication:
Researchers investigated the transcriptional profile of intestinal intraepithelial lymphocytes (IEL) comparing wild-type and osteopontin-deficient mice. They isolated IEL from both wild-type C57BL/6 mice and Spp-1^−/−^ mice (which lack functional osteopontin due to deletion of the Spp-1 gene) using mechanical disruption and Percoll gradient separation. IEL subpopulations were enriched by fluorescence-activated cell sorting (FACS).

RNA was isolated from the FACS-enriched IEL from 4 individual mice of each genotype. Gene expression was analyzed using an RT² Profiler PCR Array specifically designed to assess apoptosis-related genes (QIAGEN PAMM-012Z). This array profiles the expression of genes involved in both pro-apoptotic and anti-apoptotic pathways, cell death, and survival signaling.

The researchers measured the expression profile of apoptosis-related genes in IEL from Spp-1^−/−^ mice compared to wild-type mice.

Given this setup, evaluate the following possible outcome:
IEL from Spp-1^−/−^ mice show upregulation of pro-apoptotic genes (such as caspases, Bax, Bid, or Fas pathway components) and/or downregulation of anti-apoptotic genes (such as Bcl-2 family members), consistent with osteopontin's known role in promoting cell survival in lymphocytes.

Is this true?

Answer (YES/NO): YES